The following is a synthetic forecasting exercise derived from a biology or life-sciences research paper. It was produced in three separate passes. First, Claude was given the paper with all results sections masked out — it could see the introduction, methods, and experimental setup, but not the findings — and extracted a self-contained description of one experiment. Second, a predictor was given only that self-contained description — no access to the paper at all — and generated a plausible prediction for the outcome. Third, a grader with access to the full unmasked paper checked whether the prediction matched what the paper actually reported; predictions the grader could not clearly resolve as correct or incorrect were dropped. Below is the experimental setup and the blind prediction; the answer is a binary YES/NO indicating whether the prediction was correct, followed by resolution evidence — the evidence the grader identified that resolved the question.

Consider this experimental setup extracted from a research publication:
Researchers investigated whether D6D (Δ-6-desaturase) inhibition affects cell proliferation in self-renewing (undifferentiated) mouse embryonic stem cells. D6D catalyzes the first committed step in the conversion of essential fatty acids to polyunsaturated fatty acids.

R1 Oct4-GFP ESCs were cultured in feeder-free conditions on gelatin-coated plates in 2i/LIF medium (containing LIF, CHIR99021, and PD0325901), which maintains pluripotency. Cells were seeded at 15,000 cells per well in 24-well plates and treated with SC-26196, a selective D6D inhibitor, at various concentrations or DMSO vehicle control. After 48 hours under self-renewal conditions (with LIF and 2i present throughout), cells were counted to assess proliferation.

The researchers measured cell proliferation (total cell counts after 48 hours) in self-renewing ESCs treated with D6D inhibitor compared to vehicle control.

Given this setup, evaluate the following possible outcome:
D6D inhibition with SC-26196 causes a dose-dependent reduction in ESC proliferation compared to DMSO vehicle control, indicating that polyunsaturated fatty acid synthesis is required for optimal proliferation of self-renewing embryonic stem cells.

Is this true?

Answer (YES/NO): NO